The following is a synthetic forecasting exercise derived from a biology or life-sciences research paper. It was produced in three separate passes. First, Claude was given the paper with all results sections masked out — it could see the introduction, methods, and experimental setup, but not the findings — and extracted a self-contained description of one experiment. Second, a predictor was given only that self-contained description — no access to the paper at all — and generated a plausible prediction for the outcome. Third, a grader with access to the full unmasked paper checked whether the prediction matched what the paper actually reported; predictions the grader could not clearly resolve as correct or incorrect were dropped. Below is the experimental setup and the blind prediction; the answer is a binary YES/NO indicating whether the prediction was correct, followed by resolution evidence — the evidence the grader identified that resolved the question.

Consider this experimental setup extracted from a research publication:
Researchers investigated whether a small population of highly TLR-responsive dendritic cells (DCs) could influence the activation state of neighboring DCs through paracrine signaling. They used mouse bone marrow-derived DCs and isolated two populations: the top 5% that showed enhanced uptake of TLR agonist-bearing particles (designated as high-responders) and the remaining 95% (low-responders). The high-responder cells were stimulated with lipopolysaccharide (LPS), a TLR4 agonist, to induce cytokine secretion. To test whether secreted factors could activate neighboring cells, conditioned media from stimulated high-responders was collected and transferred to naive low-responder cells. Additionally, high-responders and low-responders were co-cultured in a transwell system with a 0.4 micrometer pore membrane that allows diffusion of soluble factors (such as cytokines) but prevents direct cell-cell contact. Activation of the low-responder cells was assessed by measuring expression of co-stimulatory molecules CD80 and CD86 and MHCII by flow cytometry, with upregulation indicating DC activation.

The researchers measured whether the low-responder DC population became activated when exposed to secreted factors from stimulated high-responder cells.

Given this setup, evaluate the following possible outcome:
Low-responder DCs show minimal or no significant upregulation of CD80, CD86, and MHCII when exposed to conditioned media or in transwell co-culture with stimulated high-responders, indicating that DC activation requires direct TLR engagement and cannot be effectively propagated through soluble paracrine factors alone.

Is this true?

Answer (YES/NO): NO